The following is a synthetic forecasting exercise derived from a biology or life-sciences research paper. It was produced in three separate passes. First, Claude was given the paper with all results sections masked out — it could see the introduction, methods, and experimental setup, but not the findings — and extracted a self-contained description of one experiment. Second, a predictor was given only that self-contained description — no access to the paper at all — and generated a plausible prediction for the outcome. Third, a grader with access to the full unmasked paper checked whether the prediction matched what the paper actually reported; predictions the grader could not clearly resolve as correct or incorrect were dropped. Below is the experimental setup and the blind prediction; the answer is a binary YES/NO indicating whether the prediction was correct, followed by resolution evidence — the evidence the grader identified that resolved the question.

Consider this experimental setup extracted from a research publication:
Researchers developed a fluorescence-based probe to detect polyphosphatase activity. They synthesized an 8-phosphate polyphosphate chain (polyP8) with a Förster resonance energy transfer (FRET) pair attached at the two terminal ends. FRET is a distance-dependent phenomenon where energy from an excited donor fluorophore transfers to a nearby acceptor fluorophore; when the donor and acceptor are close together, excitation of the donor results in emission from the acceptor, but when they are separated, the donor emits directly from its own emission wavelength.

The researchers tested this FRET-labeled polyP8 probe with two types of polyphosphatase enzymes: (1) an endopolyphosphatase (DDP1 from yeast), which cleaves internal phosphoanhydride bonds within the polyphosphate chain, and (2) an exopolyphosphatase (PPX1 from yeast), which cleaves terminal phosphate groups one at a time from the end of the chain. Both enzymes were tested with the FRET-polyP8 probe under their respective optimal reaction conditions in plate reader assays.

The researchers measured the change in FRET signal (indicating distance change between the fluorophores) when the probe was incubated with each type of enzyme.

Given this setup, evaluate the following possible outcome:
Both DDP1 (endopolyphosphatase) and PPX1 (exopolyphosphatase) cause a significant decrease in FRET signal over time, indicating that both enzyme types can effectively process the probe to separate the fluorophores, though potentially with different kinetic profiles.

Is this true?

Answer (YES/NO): NO